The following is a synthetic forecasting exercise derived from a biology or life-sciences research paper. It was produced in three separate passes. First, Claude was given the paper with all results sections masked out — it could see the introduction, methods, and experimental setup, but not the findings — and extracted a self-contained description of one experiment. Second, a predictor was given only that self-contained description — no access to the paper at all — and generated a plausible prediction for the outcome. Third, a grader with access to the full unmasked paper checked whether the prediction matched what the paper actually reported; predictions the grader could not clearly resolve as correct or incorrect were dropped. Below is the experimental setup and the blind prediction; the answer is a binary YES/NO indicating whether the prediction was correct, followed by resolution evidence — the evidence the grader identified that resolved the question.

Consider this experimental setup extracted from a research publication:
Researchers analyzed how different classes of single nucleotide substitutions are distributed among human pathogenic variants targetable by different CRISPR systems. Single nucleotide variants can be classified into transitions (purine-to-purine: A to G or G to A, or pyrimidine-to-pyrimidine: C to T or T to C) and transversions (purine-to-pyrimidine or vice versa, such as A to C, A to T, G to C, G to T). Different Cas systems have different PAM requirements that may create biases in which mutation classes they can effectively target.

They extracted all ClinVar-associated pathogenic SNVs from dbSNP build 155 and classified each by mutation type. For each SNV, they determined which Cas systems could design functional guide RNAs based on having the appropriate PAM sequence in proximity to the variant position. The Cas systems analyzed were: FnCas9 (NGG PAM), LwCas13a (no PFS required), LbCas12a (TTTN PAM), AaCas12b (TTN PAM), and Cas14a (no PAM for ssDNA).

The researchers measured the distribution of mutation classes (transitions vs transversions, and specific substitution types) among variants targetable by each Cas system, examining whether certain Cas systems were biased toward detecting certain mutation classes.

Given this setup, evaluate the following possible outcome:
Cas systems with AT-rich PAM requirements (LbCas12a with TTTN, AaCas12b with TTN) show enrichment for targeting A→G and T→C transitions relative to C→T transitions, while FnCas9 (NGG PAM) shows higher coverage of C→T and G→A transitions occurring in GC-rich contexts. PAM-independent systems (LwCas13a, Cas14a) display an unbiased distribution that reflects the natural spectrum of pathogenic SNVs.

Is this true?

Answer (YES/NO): YES